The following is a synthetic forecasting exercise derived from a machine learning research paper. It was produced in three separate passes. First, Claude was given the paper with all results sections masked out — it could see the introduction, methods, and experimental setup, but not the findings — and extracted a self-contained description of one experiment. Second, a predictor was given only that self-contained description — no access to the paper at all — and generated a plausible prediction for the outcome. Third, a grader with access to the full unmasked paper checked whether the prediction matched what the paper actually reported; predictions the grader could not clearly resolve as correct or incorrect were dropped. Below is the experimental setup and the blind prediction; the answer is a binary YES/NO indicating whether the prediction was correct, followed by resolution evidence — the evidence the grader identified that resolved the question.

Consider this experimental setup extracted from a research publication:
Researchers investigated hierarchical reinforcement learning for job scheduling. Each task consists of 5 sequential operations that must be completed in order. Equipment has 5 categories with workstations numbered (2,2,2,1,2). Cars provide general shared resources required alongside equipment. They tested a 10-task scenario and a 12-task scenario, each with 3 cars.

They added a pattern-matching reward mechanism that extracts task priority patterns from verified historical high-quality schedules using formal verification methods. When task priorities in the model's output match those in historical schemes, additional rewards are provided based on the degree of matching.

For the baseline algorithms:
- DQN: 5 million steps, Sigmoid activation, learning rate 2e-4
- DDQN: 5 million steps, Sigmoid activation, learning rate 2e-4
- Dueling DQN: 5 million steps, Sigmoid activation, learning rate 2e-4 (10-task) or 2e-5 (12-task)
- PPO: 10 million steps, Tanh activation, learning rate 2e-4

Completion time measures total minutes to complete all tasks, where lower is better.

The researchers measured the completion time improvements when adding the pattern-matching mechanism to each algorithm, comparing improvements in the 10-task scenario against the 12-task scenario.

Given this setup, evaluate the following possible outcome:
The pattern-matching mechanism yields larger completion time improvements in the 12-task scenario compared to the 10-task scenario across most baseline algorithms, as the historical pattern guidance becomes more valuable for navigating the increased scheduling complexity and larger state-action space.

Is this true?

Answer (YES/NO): NO